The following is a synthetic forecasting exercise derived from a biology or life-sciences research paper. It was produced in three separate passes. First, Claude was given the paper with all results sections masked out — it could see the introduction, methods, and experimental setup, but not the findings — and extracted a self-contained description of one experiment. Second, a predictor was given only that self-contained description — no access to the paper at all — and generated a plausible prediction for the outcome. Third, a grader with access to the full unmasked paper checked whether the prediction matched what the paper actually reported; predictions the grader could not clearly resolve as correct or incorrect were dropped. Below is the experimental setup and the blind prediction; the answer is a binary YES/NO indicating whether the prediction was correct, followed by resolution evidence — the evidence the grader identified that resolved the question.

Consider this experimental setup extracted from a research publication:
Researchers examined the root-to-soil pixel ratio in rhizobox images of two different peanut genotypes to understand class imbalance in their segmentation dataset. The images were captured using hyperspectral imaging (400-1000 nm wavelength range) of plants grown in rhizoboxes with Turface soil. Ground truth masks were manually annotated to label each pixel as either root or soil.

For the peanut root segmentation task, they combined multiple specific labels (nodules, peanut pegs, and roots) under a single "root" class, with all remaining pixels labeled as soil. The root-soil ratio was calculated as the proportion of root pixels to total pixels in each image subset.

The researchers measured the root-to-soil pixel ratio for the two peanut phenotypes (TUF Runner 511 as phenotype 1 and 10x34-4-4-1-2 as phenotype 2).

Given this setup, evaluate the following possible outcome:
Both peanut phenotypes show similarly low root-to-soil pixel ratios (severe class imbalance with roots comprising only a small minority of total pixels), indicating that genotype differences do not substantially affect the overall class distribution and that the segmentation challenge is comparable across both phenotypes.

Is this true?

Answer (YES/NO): NO